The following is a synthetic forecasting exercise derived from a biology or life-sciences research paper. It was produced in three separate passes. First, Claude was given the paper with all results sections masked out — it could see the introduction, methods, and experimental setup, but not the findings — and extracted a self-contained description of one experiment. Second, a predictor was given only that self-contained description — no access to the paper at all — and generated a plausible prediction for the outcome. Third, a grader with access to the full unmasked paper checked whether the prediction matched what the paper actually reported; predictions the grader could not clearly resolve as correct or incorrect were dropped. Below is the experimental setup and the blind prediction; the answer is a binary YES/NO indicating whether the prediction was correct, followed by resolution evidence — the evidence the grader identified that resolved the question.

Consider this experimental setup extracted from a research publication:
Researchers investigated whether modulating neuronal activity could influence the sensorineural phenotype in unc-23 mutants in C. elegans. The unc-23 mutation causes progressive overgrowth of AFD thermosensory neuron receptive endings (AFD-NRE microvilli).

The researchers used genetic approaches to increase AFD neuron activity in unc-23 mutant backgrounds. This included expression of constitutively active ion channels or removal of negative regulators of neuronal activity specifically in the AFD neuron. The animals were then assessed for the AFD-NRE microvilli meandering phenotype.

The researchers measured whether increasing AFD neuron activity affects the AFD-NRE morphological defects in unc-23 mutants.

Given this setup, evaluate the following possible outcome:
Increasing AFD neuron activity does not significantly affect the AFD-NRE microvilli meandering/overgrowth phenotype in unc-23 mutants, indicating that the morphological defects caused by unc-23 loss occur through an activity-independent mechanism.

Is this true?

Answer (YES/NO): NO